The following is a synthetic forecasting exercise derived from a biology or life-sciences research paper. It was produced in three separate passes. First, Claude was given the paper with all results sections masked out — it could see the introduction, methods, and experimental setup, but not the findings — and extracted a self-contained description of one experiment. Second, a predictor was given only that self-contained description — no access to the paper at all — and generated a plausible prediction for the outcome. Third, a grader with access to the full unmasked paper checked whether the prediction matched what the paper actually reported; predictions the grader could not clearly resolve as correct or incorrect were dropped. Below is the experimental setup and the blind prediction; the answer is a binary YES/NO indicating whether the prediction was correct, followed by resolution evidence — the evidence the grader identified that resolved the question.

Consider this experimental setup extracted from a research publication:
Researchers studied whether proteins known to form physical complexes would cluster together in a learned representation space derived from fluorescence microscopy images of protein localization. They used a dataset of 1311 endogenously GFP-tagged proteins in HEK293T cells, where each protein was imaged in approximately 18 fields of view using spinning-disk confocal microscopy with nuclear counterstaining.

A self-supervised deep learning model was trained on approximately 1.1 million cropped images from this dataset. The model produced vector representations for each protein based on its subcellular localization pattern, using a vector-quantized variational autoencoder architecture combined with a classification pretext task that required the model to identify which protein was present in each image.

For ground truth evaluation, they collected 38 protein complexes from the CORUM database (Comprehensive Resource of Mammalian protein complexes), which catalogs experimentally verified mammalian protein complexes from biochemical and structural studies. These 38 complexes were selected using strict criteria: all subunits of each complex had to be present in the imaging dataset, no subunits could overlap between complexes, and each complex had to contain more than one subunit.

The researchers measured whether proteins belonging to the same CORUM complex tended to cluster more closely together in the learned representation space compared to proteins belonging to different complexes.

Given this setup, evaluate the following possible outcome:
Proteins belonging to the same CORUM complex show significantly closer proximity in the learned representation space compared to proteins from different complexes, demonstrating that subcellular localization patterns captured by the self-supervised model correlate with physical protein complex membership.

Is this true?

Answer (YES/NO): YES